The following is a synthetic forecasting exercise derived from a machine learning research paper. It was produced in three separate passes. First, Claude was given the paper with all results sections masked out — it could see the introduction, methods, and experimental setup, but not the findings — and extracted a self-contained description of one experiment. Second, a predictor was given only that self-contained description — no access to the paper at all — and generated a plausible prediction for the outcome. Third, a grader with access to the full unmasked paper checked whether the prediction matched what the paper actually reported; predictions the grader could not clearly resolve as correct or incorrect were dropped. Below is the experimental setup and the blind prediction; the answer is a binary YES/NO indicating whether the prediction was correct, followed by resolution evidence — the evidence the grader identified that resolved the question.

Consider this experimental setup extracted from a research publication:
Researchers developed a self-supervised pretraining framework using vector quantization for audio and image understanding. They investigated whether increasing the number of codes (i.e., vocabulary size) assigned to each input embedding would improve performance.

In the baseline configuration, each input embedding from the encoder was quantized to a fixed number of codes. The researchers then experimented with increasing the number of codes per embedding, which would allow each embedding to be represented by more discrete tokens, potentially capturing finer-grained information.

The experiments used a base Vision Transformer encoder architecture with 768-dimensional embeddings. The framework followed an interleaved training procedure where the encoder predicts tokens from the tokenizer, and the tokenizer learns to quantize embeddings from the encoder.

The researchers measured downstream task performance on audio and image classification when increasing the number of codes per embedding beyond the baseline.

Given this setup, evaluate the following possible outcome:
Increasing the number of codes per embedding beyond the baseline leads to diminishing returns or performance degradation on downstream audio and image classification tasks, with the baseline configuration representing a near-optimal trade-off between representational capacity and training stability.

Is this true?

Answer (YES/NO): YES